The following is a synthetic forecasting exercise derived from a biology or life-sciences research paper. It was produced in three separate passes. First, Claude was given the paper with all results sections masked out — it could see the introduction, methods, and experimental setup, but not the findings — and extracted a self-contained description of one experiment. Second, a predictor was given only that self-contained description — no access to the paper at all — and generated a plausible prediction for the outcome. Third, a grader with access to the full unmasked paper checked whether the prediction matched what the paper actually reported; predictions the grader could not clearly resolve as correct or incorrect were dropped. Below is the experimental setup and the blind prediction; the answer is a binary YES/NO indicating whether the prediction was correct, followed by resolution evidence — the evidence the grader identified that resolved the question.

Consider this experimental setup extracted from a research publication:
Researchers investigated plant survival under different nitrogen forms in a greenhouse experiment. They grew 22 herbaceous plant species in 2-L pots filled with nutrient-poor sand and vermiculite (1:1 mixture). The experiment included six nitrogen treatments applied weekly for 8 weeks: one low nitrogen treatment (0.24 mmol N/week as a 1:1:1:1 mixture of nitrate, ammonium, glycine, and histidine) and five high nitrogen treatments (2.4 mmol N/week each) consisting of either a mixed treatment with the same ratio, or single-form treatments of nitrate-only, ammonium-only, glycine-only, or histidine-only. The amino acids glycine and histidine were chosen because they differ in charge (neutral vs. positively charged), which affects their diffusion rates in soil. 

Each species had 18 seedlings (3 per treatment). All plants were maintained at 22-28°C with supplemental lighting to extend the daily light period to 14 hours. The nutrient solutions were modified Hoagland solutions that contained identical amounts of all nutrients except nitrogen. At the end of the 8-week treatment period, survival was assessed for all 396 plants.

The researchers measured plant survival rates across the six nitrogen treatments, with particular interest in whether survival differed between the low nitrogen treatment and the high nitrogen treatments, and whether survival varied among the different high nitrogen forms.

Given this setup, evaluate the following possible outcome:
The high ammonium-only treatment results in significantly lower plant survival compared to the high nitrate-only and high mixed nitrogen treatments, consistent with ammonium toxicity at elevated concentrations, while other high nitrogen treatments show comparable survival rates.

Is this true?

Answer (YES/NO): NO